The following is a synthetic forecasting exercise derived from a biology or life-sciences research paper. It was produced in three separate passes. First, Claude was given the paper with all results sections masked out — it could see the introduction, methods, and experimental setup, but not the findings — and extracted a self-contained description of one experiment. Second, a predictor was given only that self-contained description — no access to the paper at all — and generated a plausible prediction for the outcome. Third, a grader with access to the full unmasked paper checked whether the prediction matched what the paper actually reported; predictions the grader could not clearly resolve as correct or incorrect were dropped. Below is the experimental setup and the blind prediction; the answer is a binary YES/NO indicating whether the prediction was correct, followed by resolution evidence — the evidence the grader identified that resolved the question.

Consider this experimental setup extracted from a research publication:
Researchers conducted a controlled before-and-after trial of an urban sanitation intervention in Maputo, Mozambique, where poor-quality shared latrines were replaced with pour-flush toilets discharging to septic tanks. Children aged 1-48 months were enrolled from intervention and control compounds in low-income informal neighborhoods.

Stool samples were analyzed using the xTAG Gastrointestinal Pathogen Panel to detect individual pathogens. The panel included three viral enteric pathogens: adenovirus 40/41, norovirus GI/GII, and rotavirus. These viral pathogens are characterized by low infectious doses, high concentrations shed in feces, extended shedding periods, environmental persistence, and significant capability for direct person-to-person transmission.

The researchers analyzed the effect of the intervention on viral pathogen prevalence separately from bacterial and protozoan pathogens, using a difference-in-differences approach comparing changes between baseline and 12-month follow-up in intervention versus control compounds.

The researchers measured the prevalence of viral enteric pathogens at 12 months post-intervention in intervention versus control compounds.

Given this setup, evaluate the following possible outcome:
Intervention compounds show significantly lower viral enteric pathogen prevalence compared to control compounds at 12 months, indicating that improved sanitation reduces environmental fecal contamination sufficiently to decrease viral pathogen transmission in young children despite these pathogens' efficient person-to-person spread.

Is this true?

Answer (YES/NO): NO